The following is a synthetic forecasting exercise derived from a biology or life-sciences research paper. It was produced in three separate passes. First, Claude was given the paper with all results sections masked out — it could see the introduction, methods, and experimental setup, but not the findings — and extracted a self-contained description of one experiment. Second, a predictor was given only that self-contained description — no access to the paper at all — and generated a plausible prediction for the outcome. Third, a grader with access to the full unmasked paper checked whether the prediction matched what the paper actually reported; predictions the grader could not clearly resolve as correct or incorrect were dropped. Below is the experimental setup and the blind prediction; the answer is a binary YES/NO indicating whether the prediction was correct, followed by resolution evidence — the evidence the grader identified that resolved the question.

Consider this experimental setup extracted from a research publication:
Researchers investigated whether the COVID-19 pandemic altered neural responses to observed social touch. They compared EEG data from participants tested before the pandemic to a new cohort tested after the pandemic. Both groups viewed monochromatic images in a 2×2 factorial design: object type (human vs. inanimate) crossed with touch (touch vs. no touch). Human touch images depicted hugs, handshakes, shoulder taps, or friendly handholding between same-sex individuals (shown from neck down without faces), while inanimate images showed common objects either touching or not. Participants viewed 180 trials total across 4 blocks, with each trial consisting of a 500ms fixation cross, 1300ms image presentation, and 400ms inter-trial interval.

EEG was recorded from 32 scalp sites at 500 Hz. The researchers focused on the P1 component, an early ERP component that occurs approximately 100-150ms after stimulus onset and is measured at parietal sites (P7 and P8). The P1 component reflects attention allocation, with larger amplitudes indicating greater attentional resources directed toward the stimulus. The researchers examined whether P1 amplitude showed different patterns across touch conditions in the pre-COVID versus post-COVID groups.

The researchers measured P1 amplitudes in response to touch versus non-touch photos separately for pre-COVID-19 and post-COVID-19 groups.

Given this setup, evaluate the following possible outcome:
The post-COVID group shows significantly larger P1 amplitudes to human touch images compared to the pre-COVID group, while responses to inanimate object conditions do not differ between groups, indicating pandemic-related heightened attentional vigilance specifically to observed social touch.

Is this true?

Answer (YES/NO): NO